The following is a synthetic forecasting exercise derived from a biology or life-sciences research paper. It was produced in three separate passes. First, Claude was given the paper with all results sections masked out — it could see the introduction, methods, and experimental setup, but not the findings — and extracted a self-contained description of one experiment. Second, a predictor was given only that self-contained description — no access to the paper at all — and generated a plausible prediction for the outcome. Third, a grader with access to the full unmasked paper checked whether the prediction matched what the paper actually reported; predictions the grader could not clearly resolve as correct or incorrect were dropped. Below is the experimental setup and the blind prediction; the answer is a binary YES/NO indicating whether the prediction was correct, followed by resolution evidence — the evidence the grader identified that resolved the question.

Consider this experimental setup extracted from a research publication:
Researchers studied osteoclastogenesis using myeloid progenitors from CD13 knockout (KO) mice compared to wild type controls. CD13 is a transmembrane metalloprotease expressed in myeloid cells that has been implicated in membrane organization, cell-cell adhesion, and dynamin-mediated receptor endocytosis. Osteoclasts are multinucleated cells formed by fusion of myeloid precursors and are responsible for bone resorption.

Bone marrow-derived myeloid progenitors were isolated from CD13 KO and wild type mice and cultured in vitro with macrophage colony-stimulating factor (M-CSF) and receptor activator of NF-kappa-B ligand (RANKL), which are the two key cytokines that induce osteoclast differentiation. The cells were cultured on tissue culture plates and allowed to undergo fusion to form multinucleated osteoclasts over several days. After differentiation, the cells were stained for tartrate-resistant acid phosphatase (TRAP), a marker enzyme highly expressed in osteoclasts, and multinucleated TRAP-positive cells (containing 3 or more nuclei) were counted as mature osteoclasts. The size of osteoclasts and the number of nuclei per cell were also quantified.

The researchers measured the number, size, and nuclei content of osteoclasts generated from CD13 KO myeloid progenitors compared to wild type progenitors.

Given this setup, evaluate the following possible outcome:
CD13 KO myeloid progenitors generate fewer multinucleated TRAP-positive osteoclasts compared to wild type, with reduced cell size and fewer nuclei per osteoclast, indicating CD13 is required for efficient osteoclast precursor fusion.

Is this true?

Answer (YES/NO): NO